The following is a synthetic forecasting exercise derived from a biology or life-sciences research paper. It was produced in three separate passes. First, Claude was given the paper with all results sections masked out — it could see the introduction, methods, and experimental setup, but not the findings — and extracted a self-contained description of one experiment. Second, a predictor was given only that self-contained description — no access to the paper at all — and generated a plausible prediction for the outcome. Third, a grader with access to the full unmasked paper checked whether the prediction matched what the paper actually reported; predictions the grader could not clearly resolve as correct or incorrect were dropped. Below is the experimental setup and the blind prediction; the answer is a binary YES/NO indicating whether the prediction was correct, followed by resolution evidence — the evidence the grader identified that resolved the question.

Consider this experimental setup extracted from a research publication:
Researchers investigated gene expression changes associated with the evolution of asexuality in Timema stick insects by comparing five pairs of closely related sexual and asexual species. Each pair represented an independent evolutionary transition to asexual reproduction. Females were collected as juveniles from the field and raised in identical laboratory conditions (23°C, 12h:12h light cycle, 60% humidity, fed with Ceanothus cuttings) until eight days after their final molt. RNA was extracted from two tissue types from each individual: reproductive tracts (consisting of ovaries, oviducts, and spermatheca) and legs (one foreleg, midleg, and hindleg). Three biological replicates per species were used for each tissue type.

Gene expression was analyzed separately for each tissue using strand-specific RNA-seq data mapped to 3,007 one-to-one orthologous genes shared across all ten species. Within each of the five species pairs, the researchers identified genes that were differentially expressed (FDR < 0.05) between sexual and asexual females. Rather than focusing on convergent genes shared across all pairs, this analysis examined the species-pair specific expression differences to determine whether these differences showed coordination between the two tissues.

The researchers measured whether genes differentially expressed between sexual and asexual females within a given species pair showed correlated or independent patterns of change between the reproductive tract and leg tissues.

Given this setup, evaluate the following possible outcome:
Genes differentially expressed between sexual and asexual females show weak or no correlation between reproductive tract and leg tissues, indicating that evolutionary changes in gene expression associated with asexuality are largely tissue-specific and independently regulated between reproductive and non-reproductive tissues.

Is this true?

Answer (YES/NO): NO